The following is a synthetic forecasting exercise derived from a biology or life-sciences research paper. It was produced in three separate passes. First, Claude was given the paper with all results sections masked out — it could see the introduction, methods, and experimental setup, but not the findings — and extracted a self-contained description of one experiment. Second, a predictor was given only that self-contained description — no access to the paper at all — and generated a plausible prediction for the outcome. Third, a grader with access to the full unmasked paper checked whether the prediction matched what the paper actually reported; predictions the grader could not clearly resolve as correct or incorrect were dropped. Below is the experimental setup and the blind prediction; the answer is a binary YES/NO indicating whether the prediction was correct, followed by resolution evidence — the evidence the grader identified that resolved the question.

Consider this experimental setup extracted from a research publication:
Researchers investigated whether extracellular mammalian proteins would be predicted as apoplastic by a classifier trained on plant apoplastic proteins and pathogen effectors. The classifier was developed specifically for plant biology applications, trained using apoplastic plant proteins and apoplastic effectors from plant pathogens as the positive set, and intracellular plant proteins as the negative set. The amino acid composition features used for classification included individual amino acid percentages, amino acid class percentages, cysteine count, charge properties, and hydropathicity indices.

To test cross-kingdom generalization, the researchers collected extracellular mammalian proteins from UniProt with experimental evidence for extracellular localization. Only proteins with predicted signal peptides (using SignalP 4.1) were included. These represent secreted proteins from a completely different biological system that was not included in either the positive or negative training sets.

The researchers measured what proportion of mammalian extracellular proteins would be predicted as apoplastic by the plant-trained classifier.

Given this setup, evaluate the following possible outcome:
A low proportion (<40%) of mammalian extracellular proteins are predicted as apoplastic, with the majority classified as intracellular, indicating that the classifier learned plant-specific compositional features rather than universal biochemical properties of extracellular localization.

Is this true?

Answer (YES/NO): YES